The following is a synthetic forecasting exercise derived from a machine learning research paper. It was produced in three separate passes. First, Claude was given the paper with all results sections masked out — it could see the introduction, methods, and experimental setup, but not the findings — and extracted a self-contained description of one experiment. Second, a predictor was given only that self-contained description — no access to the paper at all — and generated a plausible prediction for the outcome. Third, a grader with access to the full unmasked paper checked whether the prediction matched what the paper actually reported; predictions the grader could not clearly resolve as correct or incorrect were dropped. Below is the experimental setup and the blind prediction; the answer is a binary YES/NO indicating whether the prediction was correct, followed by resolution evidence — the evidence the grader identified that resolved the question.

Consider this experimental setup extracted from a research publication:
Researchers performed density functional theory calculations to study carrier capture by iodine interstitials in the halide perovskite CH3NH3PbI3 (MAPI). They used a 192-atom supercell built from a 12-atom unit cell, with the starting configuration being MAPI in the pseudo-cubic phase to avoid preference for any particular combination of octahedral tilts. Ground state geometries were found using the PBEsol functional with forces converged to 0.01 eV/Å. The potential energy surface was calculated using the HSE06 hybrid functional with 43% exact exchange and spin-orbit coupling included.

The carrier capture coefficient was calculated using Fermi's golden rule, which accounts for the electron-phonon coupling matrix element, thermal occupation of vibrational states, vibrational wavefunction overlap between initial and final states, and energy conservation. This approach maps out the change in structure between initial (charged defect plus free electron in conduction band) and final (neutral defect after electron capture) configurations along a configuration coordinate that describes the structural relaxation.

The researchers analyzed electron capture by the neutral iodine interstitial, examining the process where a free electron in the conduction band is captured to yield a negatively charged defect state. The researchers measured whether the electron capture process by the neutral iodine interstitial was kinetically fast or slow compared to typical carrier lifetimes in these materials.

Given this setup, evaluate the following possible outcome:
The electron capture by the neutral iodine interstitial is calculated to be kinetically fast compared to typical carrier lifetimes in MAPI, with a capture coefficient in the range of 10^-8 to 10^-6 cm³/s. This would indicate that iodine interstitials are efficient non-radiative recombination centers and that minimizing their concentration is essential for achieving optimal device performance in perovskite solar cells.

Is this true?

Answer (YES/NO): NO